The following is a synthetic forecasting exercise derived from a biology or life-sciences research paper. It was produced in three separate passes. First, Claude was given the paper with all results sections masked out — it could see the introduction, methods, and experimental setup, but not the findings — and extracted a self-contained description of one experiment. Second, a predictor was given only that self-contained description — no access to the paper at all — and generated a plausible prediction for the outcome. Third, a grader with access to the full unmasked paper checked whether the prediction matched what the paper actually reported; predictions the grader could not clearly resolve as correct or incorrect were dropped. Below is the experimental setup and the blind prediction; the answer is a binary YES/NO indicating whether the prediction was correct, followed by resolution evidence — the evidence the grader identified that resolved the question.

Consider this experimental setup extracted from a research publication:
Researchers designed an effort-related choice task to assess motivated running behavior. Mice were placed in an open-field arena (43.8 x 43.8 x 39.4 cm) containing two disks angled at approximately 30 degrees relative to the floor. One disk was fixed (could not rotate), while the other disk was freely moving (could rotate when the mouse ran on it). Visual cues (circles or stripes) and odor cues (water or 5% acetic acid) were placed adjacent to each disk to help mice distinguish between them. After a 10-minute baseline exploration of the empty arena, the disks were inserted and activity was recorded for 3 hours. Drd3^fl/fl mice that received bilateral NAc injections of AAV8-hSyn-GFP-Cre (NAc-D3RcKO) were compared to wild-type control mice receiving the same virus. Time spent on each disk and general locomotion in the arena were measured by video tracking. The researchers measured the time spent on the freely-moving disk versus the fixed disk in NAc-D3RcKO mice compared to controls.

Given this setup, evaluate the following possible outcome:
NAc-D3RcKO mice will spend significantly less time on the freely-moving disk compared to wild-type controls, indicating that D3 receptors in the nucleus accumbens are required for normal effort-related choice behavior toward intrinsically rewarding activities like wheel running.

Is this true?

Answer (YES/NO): YES